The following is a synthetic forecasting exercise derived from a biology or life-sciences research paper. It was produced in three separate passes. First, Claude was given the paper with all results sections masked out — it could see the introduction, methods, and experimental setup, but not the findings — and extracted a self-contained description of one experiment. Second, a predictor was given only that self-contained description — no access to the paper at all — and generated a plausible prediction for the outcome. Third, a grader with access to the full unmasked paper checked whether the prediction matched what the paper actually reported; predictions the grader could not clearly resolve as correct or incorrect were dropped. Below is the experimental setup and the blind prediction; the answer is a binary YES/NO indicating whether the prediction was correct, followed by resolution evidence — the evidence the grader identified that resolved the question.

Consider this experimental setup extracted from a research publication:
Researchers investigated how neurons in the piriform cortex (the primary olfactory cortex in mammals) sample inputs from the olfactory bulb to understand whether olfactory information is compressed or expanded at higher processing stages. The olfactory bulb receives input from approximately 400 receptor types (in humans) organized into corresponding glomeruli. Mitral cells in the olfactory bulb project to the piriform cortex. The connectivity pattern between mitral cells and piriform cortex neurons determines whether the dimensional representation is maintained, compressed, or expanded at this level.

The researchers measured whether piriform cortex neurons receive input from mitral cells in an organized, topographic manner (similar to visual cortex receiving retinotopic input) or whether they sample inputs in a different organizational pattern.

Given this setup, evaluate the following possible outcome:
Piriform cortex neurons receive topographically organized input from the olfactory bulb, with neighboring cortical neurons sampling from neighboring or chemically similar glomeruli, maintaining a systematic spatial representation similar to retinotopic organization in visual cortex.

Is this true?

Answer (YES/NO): NO